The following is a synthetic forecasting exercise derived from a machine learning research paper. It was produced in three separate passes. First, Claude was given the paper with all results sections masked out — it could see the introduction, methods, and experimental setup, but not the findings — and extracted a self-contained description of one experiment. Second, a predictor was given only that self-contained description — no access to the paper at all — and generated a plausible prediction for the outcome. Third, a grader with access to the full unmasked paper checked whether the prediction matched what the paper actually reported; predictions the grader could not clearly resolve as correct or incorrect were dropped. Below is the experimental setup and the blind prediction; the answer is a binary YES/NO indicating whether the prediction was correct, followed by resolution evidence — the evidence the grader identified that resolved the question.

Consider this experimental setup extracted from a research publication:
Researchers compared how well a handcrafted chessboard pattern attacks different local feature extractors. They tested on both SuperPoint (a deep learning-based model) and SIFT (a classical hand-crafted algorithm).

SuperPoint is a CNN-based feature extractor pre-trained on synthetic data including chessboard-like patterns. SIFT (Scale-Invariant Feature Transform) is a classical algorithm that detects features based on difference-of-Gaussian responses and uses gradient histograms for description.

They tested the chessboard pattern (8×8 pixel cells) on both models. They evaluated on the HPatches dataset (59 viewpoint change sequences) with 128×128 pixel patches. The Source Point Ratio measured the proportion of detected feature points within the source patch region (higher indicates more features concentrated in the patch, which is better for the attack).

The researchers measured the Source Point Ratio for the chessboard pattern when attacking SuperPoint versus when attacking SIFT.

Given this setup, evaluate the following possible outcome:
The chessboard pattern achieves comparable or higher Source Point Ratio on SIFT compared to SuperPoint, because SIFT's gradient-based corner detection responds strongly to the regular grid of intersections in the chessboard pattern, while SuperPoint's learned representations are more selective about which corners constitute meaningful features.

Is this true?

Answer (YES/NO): YES